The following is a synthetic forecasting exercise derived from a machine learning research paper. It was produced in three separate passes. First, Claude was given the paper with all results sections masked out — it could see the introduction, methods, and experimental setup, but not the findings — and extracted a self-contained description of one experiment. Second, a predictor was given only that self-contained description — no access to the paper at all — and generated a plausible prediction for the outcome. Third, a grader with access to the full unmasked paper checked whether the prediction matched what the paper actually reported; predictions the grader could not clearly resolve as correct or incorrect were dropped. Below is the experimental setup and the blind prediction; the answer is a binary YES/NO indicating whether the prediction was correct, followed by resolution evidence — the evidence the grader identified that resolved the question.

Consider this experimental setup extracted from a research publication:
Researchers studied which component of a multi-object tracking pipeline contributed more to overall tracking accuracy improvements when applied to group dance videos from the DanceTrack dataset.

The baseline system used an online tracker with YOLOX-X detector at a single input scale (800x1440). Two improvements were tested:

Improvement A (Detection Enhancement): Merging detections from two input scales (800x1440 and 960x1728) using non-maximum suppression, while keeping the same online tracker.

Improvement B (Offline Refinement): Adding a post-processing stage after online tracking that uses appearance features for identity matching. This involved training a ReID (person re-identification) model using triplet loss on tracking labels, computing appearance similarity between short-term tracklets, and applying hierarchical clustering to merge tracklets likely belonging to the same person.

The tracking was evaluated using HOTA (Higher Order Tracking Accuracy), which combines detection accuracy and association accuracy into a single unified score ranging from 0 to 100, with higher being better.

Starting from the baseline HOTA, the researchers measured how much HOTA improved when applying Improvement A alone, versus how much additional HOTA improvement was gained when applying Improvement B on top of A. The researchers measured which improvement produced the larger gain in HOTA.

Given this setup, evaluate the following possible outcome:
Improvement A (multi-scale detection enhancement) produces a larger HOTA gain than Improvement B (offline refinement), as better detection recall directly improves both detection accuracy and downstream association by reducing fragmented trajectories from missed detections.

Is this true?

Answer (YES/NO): NO